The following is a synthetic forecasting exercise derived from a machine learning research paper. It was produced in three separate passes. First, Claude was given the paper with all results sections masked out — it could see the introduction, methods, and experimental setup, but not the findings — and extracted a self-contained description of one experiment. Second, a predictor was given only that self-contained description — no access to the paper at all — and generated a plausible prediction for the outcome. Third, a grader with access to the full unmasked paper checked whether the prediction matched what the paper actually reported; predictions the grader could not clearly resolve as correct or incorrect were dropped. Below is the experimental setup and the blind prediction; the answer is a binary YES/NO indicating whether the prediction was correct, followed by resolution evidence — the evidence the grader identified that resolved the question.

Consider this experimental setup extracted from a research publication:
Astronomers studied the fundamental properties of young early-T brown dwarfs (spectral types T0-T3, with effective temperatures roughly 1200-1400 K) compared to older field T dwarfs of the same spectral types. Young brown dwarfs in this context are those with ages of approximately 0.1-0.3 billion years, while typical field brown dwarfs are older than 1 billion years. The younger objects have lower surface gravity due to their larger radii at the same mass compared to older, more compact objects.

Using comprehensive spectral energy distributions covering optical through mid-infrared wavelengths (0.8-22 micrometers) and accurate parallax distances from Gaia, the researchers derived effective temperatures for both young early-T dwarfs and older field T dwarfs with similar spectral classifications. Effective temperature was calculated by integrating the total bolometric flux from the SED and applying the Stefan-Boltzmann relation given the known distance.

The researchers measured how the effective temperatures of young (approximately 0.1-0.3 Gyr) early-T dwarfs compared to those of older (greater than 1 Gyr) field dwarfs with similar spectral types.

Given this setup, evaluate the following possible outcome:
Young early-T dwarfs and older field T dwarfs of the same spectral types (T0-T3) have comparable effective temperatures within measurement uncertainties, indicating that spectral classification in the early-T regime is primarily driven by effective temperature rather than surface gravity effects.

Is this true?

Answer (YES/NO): NO